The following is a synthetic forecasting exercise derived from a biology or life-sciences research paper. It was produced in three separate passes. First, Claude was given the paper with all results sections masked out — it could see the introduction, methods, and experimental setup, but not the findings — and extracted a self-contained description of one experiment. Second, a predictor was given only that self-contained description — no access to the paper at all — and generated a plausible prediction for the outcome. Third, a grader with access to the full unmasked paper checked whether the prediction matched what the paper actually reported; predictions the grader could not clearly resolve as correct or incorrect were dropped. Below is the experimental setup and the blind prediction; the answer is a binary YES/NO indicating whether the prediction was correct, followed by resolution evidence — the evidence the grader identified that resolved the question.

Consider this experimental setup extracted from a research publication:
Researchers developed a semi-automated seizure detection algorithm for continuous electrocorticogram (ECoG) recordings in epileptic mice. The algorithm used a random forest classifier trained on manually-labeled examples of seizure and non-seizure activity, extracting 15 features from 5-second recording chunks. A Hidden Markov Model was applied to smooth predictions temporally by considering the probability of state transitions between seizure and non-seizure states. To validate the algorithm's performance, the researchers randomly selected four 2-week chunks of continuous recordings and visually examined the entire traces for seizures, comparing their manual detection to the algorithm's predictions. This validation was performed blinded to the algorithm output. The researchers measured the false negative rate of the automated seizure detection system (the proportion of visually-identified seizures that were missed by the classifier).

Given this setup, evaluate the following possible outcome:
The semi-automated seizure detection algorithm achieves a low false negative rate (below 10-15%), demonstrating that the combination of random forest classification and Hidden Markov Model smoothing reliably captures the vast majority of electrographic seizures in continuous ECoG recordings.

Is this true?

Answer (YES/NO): YES